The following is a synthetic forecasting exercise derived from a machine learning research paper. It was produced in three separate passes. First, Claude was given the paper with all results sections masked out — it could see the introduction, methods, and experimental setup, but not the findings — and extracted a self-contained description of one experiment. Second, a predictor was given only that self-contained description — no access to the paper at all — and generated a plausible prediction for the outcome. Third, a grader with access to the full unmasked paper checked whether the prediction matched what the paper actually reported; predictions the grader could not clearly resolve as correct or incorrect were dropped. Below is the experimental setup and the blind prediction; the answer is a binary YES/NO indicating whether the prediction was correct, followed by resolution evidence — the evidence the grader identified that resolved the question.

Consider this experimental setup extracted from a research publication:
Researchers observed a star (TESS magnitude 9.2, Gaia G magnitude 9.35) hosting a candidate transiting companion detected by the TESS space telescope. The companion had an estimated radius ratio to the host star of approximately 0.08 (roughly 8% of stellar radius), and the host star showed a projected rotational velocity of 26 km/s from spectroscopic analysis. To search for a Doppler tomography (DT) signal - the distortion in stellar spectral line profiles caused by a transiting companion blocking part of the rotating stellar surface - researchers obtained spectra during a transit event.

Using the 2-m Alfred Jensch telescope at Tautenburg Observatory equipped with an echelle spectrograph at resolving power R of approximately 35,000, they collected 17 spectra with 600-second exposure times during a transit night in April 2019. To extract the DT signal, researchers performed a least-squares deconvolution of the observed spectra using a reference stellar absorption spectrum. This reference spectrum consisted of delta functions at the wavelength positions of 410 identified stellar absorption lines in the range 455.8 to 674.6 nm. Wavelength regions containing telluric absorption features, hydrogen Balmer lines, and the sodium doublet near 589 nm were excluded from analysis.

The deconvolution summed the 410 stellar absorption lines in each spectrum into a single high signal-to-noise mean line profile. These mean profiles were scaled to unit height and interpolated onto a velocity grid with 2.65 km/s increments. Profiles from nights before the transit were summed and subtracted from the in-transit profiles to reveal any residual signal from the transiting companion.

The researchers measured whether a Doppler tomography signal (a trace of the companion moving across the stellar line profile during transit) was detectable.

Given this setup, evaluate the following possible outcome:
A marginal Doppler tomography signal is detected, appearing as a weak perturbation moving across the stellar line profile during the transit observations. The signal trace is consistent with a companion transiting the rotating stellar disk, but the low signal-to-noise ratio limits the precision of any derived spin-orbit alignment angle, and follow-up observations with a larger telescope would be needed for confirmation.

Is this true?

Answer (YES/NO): NO